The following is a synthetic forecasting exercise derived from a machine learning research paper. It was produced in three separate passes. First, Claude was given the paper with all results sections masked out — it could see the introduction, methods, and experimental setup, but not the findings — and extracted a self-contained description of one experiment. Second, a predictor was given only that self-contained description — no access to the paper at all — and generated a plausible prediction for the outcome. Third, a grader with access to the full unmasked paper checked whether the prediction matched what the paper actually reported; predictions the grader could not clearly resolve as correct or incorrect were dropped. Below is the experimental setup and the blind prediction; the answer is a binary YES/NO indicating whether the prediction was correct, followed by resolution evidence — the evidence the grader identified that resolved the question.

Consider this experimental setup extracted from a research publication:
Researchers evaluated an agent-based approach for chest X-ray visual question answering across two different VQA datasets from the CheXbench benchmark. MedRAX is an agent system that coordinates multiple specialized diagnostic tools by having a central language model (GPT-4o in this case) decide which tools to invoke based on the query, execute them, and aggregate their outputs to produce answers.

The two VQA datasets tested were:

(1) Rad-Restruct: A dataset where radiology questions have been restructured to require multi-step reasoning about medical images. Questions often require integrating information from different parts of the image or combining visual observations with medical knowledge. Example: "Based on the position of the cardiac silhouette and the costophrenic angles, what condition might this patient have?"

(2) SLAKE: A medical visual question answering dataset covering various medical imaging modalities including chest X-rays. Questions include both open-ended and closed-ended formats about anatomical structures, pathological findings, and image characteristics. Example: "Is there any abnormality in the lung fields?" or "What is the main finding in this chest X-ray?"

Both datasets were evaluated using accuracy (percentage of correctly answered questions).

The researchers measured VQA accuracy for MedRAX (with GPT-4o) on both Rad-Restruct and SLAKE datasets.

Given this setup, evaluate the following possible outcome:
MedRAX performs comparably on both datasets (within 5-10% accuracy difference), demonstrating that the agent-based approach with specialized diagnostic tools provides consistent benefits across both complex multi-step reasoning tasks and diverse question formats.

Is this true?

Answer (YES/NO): NO